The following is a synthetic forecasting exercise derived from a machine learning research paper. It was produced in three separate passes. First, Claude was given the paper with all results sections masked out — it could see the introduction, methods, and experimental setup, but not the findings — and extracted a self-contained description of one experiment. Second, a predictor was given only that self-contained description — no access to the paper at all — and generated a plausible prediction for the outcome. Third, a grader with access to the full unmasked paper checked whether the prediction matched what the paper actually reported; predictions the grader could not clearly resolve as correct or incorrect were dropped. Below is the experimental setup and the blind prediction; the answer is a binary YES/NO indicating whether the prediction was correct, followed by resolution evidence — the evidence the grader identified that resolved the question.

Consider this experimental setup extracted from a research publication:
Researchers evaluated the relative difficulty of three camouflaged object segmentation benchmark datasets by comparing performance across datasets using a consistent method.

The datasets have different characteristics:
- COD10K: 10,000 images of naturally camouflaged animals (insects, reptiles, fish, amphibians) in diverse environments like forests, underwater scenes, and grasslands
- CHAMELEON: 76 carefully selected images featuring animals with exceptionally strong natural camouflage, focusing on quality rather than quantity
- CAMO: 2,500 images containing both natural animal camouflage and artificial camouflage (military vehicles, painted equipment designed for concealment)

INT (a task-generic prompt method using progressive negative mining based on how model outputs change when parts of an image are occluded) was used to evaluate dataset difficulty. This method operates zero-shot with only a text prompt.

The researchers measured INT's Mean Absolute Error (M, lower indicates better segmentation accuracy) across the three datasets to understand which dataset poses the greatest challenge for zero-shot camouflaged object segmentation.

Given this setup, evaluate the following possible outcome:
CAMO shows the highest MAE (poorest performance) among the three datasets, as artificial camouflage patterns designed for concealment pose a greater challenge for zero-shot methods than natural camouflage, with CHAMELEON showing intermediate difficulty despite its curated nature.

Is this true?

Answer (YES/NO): YES